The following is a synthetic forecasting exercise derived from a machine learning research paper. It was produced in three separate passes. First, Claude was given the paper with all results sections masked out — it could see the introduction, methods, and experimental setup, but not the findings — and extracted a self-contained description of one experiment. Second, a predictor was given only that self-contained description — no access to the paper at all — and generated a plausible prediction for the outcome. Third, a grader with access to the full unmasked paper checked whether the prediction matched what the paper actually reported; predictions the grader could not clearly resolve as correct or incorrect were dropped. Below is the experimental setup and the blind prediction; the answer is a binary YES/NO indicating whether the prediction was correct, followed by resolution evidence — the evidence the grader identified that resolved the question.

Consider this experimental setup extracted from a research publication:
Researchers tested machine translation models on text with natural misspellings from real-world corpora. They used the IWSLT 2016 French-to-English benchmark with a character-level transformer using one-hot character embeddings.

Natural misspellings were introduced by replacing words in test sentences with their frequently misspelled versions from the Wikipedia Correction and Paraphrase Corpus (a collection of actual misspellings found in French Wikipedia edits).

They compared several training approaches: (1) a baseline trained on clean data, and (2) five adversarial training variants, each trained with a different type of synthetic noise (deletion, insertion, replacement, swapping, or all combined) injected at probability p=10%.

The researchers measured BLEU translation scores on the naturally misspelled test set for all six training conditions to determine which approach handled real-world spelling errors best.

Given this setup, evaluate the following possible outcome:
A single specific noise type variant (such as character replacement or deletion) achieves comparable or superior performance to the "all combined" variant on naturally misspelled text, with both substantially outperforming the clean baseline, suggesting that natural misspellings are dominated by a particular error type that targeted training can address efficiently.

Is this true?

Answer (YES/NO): NO